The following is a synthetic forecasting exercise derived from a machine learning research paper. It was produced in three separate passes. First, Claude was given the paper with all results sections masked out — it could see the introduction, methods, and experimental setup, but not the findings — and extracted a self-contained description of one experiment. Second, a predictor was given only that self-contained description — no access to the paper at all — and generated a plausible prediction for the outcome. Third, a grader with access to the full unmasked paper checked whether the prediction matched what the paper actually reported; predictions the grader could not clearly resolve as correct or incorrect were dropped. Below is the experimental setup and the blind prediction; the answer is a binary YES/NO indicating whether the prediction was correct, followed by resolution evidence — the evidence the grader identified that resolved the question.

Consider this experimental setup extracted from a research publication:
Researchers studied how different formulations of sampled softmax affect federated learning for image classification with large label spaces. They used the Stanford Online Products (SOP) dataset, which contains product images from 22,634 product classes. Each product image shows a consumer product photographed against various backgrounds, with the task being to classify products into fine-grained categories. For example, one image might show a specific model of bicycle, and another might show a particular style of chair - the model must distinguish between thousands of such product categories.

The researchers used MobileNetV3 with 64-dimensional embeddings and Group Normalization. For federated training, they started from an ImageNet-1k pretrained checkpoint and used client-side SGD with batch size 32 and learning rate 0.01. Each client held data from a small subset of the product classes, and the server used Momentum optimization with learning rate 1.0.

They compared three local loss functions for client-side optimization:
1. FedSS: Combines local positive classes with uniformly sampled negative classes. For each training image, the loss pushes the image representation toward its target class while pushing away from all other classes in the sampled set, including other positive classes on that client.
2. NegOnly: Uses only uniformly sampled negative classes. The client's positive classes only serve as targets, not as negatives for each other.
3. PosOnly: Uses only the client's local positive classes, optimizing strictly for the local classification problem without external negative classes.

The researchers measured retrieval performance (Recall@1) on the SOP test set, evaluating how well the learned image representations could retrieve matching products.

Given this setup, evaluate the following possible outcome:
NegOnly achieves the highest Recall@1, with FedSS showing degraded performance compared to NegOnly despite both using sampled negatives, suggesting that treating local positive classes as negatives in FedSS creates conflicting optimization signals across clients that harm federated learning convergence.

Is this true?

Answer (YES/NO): NO